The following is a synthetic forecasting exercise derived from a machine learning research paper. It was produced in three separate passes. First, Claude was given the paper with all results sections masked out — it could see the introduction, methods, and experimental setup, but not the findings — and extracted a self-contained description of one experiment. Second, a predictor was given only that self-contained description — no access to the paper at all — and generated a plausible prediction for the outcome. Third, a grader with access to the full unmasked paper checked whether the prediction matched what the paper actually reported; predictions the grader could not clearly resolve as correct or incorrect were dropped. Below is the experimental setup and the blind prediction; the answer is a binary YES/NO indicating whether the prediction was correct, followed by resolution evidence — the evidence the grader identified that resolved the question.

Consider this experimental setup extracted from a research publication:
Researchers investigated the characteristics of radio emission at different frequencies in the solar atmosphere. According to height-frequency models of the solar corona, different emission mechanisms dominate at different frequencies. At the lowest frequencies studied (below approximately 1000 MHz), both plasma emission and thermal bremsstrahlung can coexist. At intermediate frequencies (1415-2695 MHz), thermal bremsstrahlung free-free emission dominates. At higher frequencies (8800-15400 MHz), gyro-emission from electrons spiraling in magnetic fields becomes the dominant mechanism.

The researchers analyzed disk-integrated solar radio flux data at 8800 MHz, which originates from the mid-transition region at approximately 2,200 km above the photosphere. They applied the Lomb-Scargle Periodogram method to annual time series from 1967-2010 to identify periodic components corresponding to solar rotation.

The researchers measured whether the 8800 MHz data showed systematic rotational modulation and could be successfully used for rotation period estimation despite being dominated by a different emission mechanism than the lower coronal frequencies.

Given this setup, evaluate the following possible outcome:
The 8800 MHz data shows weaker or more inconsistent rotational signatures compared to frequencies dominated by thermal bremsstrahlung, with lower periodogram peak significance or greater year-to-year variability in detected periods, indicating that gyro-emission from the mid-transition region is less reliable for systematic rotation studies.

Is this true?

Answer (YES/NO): NO